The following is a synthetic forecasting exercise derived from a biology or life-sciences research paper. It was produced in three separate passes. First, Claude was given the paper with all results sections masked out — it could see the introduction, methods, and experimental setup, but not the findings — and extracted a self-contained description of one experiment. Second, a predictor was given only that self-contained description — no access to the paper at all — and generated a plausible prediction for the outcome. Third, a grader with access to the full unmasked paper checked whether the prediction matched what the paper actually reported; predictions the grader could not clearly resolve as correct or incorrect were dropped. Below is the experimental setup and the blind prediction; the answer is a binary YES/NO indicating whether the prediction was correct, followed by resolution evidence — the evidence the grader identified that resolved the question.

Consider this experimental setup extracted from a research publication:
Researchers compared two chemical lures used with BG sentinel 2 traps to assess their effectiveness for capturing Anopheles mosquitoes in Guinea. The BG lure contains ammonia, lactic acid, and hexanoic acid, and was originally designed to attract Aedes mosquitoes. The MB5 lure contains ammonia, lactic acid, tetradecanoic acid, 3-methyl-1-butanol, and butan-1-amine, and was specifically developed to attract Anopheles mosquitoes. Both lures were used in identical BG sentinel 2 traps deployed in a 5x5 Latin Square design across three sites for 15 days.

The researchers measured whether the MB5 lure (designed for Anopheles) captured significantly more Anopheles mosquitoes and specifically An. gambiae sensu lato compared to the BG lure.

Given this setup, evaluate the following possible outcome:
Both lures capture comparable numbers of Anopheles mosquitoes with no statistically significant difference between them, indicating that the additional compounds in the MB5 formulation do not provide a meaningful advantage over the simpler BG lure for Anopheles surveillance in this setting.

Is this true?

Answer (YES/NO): YES